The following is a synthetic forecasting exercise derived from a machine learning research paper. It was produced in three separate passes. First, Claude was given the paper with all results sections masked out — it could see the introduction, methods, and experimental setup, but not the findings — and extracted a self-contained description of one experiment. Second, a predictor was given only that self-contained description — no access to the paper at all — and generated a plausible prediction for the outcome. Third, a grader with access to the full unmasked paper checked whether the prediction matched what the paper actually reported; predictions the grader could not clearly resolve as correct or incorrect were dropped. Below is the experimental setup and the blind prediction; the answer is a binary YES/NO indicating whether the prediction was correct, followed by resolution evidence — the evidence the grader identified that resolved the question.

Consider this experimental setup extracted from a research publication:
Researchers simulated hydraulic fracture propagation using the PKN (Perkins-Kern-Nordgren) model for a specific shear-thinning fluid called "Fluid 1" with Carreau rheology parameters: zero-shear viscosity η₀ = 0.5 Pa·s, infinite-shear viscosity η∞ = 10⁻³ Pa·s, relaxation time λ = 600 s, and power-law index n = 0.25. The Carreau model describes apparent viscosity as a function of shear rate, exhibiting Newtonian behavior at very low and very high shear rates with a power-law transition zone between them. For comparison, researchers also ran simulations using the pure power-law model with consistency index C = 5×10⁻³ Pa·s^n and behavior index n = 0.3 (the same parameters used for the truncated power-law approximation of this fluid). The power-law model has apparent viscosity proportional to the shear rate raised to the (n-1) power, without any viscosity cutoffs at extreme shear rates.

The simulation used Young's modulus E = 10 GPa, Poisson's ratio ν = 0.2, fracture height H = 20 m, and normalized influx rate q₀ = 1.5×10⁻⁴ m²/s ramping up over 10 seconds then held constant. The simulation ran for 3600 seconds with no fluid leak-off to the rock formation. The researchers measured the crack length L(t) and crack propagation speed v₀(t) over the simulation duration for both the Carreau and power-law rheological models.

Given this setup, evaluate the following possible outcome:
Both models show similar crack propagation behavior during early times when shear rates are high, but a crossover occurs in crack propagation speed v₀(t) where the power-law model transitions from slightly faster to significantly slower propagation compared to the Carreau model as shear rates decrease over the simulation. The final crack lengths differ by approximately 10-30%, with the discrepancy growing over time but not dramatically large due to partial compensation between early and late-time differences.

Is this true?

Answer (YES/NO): NO